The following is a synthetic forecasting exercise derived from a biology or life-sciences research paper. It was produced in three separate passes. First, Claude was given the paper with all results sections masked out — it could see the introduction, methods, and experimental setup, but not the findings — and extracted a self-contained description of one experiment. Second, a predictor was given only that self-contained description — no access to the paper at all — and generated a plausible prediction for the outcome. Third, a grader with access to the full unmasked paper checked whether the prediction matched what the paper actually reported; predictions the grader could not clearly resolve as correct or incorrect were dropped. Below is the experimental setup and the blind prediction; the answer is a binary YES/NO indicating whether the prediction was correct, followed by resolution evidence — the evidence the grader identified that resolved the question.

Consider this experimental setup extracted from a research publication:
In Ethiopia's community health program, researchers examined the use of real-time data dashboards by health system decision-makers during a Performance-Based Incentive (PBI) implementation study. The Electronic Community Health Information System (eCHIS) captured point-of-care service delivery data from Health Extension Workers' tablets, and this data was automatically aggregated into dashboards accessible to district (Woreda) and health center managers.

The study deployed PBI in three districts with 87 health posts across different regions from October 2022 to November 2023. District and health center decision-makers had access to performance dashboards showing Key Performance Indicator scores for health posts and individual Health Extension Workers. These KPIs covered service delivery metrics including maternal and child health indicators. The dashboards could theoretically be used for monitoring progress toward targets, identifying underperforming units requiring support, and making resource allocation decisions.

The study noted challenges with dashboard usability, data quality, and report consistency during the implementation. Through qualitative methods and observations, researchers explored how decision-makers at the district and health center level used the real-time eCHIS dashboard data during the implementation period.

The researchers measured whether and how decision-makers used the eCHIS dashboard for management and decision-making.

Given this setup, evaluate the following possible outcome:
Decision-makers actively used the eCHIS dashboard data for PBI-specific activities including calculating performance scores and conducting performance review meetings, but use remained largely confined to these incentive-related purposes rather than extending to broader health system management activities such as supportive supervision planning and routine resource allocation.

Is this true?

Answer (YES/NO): NO